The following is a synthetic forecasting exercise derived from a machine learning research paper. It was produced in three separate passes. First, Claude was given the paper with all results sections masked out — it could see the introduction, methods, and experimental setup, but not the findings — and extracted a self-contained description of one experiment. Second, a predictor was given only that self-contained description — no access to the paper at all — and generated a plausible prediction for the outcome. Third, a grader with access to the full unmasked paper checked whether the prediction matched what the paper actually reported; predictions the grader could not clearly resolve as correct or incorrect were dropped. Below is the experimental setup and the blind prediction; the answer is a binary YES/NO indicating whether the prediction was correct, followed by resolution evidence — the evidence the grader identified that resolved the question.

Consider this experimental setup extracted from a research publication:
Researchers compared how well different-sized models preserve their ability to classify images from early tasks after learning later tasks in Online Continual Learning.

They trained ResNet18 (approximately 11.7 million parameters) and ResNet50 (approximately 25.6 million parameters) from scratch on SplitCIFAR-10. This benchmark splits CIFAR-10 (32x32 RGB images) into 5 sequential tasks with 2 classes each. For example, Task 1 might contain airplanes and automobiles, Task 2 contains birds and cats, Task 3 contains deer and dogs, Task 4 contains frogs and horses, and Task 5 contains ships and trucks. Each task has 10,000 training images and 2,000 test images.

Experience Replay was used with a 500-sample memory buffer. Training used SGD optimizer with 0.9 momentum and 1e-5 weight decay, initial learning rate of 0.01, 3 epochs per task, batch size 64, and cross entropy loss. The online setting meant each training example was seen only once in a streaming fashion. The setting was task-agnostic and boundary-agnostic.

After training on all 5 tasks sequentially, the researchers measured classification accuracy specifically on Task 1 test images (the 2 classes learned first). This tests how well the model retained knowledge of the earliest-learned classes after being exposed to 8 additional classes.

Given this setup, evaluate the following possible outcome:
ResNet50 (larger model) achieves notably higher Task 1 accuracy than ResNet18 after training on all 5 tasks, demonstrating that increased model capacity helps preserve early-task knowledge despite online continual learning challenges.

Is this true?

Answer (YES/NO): NO